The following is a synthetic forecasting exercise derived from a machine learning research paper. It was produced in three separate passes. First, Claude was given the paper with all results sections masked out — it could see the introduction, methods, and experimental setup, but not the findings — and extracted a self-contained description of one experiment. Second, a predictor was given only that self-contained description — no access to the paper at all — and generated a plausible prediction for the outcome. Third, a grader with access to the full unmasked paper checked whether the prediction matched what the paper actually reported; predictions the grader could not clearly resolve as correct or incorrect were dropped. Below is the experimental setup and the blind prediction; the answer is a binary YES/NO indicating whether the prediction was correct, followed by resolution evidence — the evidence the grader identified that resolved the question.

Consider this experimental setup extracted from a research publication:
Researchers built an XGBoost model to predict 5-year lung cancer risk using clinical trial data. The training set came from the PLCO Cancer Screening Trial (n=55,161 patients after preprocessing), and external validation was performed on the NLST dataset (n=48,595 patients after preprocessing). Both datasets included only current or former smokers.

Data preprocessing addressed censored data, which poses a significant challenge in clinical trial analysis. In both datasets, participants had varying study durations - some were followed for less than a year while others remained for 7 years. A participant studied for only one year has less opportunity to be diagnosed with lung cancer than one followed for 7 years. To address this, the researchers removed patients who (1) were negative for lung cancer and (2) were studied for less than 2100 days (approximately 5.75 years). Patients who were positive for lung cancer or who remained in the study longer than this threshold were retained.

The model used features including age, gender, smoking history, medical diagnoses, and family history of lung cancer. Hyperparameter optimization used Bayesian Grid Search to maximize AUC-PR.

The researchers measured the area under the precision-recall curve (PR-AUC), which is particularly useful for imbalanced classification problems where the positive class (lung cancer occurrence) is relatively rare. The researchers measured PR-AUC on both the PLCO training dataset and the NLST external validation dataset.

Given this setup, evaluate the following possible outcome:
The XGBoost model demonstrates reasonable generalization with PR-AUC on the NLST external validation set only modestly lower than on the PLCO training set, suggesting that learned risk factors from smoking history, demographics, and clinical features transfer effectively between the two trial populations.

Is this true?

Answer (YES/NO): NO